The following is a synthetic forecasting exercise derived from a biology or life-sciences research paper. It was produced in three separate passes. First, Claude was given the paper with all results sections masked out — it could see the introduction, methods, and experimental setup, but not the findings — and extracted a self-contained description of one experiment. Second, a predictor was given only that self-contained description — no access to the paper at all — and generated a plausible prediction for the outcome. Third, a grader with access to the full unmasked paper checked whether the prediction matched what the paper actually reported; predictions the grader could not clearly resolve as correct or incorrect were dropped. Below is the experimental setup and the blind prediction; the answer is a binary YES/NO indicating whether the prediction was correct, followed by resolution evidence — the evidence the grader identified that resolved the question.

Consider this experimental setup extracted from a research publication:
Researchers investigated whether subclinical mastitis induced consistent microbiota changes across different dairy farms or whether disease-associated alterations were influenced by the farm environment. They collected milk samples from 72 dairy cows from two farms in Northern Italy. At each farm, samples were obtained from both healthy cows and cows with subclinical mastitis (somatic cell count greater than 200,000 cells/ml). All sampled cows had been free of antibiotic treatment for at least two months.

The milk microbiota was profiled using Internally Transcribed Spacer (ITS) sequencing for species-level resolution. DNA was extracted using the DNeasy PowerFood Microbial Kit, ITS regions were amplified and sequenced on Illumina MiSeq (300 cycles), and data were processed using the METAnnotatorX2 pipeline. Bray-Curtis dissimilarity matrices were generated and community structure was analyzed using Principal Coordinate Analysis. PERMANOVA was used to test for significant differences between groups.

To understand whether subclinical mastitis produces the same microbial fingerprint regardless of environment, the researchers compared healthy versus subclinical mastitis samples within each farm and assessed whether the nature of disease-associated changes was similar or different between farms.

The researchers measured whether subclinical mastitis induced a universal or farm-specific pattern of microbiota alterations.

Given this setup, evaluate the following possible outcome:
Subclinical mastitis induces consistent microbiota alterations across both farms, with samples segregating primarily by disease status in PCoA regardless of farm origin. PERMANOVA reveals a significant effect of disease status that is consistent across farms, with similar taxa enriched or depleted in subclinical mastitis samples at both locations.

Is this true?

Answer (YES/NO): NO